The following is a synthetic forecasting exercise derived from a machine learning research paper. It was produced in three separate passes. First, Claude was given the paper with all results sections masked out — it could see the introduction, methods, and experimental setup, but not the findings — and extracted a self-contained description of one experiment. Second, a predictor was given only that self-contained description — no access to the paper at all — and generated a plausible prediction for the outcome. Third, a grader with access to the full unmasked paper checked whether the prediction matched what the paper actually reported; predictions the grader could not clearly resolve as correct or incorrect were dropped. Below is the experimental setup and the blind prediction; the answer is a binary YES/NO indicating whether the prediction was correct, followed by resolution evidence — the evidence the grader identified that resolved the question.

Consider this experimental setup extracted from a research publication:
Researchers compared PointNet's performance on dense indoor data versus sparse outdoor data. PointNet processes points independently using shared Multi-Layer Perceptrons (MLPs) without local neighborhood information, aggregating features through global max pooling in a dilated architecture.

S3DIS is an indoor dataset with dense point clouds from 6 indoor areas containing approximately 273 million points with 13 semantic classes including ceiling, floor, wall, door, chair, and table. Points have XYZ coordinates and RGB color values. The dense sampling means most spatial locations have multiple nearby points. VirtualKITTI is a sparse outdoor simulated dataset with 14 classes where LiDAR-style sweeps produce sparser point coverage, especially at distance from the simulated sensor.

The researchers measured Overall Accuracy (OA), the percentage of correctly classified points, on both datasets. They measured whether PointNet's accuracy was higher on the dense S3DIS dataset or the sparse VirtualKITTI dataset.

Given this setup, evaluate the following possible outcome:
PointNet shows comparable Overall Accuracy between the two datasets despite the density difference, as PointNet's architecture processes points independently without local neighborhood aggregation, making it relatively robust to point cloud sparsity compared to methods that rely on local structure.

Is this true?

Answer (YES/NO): NO